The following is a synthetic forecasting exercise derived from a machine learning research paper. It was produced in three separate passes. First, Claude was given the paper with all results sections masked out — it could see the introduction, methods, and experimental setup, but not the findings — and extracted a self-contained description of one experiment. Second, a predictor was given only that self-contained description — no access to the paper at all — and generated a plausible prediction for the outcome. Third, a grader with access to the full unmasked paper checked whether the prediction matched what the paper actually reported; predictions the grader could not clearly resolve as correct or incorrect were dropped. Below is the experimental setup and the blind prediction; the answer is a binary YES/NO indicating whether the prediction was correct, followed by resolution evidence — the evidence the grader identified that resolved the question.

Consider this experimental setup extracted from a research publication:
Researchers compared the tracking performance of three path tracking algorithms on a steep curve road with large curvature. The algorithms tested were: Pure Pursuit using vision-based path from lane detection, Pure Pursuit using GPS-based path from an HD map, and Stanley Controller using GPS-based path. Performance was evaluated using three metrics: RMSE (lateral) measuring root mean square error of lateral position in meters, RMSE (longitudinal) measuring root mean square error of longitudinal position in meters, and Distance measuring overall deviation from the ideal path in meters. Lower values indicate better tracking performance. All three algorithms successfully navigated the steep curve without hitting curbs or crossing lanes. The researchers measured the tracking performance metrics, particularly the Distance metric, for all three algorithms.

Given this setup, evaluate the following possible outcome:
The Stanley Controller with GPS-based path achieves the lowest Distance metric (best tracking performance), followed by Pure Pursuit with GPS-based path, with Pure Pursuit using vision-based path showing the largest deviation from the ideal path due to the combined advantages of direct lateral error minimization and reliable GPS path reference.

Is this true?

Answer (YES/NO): YES